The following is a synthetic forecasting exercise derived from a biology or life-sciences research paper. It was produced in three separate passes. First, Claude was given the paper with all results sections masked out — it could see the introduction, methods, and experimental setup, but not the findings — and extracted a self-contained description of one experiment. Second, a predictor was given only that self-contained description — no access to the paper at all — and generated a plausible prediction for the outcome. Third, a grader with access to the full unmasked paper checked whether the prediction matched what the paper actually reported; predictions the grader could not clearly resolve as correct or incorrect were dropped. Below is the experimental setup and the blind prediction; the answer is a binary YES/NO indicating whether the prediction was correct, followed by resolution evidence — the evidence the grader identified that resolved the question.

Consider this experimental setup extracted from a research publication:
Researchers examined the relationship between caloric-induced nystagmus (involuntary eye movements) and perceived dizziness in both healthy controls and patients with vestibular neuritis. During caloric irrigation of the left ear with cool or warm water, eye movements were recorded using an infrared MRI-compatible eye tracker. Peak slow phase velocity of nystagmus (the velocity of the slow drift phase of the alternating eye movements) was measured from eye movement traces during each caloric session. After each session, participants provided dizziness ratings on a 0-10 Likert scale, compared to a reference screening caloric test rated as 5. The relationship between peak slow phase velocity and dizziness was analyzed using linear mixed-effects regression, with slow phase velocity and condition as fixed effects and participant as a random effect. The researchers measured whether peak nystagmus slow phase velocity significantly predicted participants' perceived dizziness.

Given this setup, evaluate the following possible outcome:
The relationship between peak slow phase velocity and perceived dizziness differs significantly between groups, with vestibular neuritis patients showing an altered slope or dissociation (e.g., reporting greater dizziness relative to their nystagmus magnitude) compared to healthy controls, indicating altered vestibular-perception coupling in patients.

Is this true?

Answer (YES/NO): NO